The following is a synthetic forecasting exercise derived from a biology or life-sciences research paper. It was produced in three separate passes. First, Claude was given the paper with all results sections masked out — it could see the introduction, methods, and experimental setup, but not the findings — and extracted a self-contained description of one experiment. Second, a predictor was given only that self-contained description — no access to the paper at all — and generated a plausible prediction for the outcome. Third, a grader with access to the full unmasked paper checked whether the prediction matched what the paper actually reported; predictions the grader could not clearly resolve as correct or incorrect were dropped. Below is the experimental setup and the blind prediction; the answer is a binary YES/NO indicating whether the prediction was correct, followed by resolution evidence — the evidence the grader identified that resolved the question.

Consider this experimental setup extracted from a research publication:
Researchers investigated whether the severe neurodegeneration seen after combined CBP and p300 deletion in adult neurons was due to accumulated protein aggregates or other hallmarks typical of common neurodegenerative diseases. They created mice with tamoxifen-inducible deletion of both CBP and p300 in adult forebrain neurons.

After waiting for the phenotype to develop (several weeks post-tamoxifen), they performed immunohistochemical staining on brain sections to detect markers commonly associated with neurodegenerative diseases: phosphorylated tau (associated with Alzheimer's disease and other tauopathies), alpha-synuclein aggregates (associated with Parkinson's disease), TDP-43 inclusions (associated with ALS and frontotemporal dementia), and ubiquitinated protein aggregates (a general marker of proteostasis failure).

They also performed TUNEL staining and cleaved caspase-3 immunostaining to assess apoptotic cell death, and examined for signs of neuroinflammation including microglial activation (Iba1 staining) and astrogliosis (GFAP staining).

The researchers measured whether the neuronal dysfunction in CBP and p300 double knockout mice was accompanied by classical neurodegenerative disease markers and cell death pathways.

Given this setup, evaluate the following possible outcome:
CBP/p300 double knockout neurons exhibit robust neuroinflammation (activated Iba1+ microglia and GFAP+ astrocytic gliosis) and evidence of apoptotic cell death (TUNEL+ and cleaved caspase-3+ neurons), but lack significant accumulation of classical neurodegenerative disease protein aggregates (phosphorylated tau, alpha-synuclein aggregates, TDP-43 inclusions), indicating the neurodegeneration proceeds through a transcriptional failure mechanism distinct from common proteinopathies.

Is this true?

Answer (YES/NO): NO